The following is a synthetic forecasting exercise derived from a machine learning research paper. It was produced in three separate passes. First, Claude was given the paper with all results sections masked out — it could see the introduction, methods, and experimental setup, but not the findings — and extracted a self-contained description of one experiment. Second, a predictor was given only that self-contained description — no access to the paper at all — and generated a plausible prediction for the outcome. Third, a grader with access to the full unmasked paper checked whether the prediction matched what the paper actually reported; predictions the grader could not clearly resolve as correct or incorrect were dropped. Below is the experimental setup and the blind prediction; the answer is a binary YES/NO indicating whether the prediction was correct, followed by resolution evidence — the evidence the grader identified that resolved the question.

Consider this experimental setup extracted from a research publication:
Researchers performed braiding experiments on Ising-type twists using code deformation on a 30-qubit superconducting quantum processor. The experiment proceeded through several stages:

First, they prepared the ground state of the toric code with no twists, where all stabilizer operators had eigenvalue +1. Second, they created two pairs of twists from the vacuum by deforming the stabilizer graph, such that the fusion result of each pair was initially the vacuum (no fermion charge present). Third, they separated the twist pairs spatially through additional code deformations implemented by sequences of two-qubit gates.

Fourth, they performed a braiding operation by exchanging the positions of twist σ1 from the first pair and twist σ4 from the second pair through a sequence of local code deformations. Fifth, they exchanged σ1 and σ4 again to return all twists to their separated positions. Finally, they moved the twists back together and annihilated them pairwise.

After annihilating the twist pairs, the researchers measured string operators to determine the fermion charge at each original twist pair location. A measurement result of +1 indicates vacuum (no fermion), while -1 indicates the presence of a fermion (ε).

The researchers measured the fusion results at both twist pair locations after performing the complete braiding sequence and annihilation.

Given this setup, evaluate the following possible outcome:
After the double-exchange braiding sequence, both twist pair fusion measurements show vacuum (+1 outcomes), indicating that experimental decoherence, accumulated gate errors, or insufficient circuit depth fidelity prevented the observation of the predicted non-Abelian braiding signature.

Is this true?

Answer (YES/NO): NO